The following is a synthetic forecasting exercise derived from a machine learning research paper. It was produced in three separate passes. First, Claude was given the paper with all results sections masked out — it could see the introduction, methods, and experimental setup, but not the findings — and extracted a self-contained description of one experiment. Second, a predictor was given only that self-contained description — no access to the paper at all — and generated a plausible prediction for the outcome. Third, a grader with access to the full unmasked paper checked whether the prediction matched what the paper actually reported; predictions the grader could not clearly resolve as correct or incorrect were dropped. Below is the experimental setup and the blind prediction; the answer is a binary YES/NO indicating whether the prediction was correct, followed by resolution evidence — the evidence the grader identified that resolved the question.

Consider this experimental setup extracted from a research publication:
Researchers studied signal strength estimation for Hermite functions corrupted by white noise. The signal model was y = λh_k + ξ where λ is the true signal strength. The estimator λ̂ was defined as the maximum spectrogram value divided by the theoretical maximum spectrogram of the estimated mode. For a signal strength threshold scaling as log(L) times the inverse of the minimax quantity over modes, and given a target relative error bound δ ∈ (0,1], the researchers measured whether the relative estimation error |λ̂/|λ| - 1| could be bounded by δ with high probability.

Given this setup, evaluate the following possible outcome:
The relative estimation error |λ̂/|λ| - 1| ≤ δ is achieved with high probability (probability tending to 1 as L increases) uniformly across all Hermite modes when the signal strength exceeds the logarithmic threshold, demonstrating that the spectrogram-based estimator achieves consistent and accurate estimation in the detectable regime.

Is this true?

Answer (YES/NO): YES